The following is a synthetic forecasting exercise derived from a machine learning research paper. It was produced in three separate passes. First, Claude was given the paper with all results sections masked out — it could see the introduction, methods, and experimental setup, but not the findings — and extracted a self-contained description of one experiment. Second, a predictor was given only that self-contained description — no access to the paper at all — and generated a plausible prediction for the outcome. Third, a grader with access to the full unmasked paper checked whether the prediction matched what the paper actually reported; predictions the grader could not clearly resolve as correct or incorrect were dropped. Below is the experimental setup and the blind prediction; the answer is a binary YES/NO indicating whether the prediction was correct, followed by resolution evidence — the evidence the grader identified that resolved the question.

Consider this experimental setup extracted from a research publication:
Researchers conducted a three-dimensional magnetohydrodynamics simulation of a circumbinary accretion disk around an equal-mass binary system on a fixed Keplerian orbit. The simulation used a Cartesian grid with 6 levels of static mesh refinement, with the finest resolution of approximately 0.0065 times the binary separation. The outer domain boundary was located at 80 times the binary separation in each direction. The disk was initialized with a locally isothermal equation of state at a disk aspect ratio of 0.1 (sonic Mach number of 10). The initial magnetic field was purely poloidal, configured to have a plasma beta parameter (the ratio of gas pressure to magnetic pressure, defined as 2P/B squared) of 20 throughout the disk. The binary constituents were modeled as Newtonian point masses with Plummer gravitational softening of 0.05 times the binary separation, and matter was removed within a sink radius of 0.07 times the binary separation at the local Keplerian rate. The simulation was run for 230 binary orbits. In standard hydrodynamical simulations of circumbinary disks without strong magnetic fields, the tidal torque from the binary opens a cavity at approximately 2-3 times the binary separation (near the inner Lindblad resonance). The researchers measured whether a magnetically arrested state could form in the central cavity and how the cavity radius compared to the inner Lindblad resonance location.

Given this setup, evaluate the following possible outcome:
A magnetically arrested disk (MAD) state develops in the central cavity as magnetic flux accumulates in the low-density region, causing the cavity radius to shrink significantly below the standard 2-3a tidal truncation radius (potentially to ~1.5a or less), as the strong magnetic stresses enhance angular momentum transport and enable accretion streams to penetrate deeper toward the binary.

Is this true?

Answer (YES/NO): NO